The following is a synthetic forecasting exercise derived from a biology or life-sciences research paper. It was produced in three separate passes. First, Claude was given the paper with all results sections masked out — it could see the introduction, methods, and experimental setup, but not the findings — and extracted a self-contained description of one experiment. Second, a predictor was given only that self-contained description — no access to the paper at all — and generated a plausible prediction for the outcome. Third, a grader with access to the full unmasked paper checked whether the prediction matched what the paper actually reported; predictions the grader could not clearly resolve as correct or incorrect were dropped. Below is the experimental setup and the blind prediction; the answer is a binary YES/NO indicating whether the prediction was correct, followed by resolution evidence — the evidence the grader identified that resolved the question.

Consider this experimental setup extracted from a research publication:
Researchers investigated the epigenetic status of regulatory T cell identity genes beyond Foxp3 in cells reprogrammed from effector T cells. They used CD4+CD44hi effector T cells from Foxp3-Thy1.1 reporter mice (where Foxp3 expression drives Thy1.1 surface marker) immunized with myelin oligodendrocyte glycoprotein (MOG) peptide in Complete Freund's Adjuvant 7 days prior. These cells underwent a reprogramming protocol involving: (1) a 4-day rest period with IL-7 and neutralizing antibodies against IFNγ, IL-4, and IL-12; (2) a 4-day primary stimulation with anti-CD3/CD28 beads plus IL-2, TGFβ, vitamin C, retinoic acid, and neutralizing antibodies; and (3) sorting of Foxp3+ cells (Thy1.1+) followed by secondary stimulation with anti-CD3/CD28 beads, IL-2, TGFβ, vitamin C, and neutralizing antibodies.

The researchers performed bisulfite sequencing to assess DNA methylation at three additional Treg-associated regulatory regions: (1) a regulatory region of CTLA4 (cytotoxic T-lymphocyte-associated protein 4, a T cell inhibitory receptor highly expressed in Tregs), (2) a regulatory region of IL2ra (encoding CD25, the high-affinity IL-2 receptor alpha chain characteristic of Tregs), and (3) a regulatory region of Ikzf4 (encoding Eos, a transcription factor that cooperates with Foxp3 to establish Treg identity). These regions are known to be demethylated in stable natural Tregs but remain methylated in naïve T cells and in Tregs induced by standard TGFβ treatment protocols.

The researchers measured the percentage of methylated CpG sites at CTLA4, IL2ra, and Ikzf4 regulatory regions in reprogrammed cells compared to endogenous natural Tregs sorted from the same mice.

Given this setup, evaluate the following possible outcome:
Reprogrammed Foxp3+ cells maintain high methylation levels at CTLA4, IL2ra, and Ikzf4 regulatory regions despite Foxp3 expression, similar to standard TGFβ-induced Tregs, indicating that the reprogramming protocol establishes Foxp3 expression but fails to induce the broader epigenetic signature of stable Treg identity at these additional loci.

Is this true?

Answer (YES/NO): NO